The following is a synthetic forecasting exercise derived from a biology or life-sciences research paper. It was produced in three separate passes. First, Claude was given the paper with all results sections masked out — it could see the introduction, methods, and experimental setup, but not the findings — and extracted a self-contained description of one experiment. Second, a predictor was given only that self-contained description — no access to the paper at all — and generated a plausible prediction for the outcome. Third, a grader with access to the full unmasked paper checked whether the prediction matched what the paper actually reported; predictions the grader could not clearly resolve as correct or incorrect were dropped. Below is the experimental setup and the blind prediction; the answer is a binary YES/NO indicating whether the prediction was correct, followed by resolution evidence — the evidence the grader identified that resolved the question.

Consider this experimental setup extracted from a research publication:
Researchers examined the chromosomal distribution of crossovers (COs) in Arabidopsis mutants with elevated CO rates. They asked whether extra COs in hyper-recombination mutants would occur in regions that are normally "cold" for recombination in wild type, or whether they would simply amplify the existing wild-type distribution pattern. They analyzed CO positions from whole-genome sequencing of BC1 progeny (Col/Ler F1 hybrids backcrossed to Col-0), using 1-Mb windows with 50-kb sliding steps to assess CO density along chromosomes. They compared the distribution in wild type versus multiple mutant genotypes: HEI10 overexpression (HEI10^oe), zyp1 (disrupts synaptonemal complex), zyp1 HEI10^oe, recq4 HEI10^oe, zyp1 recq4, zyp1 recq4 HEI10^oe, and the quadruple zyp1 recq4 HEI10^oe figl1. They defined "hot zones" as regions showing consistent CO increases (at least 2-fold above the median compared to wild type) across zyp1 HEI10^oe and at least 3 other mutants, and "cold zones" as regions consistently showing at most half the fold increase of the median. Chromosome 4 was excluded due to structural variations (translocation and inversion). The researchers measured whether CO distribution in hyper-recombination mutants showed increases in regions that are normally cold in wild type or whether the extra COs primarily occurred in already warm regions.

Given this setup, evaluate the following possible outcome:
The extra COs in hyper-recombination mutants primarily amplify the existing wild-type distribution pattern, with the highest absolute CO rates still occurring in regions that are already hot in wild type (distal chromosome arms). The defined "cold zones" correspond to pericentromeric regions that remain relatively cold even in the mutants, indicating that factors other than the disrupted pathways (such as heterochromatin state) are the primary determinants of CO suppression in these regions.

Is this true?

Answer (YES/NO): NO